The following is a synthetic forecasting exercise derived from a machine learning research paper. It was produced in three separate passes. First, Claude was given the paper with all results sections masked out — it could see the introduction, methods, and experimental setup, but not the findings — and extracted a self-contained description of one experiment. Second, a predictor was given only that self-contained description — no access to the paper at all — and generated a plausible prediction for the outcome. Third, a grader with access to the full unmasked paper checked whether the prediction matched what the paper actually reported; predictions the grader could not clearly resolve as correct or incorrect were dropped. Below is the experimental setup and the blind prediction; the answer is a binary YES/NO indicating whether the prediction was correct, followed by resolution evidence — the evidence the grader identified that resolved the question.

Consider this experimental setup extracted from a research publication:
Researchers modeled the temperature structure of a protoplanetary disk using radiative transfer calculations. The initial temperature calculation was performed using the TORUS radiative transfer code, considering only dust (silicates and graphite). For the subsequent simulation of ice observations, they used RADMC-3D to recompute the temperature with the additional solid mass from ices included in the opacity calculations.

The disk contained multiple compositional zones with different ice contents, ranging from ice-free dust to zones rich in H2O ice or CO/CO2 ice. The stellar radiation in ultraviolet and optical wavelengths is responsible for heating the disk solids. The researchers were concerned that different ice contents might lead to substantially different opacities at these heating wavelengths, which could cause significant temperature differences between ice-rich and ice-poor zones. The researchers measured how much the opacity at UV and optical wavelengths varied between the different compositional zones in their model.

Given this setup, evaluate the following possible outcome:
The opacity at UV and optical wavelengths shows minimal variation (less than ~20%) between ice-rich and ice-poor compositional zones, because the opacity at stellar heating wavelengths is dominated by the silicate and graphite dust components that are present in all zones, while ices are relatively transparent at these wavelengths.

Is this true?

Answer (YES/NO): NO